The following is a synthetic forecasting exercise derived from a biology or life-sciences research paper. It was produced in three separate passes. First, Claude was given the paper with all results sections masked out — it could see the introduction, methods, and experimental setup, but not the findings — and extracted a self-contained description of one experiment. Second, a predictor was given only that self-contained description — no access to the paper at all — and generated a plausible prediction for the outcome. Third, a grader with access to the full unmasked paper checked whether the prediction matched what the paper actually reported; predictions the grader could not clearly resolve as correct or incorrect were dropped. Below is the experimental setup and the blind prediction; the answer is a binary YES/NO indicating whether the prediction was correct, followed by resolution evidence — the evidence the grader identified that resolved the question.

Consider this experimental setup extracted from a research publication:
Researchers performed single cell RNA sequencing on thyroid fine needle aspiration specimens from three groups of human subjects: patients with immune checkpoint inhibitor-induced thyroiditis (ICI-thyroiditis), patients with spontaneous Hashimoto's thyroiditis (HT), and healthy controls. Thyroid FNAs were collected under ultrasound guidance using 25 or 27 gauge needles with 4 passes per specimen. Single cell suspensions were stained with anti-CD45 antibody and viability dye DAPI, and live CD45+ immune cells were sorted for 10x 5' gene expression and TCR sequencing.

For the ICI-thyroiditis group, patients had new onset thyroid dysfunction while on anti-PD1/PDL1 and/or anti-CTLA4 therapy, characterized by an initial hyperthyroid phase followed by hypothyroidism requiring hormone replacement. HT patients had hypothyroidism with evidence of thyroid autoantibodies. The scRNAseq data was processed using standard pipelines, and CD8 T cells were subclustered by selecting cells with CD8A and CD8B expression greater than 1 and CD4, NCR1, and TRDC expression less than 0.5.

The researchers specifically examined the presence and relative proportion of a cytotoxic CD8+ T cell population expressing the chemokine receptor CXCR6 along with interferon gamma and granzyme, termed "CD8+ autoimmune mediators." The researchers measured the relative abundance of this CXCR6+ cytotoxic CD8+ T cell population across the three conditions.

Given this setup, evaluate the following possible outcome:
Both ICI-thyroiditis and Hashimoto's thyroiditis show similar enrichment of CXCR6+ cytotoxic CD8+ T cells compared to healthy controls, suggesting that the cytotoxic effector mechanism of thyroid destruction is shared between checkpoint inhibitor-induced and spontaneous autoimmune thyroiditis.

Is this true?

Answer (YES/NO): NO